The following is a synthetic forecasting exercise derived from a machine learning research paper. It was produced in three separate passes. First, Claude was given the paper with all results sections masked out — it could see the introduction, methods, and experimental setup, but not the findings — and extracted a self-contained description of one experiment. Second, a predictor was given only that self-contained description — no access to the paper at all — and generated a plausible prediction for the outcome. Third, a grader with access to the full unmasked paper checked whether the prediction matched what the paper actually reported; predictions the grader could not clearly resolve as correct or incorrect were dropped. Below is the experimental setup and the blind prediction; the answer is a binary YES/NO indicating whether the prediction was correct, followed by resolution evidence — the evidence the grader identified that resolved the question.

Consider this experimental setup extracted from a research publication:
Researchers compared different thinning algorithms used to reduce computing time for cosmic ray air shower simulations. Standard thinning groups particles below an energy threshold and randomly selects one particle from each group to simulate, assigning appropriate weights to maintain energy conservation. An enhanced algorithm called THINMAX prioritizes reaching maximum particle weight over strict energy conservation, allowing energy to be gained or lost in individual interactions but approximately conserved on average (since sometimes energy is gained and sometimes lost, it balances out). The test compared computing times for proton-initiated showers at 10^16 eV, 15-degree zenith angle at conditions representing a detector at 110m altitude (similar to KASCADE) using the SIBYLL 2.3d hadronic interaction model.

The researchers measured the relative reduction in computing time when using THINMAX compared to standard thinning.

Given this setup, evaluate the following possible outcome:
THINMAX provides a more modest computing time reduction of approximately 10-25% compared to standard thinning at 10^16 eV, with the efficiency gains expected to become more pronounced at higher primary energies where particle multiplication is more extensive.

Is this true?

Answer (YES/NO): NO